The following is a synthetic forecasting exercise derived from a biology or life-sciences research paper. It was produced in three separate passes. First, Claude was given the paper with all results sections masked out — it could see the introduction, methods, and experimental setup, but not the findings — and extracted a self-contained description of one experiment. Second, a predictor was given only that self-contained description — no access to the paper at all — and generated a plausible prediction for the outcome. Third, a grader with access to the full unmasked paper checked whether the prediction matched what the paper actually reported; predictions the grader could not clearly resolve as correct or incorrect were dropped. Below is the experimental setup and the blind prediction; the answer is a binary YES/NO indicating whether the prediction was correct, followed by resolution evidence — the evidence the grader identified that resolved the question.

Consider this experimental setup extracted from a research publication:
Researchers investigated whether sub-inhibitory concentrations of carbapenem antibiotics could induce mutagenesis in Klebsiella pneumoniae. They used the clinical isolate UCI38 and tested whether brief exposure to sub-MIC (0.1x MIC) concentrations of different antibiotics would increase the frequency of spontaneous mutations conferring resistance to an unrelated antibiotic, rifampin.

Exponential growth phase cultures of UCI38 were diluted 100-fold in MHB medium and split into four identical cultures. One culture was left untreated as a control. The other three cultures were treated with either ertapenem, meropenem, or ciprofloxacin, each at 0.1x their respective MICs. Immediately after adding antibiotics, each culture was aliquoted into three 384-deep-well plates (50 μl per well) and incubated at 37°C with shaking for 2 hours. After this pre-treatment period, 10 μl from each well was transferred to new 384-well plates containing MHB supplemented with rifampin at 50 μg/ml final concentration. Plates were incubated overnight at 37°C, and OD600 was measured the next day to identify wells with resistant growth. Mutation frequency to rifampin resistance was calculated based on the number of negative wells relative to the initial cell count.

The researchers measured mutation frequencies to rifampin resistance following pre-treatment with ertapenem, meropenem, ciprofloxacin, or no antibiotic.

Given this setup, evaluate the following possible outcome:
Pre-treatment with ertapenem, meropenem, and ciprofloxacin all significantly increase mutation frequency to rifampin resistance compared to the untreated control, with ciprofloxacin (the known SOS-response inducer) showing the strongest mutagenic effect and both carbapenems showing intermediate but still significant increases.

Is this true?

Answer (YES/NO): YES